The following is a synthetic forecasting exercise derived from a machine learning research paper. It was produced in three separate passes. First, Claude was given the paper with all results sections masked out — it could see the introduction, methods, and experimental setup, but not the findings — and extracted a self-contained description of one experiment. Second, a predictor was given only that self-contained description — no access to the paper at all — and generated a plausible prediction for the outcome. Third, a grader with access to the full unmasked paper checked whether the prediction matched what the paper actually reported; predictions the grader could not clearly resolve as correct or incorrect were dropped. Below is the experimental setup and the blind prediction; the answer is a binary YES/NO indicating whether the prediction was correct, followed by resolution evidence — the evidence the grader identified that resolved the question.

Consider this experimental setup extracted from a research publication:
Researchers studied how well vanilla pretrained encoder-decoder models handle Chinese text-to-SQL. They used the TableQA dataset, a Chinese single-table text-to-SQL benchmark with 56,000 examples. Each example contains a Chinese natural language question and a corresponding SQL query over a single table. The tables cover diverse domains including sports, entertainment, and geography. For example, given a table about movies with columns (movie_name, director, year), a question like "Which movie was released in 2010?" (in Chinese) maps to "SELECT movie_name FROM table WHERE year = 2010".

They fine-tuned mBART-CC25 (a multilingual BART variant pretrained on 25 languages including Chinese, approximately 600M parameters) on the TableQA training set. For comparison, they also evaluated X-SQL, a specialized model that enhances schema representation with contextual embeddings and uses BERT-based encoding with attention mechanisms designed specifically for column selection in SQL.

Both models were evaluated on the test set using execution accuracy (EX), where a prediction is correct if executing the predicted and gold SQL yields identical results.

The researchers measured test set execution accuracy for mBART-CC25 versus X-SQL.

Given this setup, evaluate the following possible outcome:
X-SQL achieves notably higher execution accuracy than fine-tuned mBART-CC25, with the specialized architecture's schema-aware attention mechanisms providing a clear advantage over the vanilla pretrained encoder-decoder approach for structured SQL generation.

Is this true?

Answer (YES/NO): NO